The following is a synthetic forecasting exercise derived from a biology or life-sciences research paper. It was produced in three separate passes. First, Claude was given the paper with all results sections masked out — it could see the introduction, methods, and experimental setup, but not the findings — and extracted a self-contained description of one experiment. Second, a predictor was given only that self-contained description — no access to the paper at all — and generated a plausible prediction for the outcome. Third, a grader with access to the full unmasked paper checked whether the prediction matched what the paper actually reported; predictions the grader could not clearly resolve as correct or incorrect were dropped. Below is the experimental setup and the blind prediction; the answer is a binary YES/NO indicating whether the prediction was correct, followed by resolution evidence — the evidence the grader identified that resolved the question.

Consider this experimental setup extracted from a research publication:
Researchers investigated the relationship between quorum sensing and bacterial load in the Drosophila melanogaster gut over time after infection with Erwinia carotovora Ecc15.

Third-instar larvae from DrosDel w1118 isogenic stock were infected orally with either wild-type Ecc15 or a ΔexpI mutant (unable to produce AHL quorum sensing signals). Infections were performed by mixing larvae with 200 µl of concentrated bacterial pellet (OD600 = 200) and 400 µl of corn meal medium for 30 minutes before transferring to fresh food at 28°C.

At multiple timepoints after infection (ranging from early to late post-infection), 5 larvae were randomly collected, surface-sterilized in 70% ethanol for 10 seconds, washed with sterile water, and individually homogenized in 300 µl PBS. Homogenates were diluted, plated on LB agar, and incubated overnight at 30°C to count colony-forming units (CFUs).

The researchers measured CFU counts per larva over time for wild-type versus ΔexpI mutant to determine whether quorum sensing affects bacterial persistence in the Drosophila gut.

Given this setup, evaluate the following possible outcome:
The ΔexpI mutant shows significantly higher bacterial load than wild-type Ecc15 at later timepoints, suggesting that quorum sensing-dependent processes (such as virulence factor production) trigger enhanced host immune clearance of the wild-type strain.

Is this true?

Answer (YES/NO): NO